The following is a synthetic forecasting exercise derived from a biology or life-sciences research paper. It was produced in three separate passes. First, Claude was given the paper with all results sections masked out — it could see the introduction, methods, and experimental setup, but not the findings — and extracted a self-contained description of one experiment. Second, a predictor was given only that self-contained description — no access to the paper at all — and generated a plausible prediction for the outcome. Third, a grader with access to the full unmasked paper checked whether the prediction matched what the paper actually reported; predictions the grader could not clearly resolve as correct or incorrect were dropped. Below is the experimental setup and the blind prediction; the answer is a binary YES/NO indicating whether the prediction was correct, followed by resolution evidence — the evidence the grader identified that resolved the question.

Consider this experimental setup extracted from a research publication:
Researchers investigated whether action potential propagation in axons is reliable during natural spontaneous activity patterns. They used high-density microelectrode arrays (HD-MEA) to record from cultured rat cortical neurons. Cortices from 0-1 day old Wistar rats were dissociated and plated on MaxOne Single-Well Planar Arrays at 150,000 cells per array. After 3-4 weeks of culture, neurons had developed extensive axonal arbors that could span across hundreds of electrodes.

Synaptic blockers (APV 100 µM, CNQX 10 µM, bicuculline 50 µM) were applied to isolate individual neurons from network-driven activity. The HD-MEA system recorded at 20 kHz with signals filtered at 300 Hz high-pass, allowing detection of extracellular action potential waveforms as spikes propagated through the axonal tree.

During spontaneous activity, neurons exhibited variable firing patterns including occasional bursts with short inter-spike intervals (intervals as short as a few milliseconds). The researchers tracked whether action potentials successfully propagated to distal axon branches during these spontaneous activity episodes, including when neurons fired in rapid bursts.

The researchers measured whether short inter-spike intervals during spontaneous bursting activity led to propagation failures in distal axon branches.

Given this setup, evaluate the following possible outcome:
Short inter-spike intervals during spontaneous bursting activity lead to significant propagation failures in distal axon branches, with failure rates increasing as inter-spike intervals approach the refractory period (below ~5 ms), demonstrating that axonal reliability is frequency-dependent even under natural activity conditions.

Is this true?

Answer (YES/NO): NO